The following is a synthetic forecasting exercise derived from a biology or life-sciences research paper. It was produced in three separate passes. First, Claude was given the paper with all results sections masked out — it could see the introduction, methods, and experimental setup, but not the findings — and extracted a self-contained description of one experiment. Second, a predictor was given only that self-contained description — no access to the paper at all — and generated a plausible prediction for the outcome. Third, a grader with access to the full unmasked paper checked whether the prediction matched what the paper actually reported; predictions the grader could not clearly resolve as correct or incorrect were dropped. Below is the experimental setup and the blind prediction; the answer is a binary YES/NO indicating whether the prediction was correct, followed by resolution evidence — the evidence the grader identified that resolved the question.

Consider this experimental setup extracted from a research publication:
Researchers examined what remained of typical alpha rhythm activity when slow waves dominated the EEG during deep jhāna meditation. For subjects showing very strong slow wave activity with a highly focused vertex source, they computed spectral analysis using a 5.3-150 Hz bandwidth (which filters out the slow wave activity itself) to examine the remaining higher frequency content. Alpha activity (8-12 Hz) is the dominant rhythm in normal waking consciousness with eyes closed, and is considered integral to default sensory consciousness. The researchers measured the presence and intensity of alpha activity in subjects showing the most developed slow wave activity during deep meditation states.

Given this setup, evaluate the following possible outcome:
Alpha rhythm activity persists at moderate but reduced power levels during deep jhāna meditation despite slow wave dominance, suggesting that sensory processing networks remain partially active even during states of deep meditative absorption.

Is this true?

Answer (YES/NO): NO